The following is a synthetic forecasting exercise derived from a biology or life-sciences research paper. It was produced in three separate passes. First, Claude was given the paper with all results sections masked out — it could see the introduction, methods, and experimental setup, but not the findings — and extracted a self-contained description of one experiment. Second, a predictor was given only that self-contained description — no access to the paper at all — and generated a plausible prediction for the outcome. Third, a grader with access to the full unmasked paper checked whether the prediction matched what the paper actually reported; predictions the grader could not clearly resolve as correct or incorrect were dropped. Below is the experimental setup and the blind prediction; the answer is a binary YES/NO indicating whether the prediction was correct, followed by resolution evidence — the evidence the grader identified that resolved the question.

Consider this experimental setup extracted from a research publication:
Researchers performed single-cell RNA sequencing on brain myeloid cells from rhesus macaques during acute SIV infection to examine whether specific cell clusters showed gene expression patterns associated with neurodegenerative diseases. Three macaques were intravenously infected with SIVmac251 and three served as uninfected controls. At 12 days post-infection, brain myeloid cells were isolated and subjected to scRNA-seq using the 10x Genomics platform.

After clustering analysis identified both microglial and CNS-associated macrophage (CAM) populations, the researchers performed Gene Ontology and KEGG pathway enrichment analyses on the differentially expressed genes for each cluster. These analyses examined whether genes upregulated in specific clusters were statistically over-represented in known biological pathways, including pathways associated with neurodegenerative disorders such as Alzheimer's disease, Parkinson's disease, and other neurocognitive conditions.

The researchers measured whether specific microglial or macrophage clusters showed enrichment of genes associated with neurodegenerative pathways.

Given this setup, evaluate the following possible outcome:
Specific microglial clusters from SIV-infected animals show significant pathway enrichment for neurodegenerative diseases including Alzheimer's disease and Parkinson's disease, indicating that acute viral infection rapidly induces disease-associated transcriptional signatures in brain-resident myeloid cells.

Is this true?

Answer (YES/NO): YES